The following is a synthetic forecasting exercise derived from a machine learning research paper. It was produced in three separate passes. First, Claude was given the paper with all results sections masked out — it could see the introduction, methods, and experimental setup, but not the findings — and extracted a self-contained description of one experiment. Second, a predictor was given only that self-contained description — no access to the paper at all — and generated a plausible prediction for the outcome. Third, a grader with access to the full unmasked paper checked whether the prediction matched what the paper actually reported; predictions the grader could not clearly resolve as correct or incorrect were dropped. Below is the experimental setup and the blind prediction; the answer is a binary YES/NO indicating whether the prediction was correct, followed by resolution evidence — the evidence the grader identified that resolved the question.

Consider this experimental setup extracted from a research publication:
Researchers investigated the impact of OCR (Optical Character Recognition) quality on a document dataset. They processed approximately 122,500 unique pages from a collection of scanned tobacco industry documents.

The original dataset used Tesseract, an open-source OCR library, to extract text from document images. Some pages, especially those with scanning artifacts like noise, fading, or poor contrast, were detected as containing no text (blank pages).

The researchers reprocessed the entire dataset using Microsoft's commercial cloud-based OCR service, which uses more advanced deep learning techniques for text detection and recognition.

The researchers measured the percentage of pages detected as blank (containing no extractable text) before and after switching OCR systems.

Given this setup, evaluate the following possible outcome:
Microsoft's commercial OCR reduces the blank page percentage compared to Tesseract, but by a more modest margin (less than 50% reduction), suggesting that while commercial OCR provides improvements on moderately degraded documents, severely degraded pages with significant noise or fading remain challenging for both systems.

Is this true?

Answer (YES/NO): NO